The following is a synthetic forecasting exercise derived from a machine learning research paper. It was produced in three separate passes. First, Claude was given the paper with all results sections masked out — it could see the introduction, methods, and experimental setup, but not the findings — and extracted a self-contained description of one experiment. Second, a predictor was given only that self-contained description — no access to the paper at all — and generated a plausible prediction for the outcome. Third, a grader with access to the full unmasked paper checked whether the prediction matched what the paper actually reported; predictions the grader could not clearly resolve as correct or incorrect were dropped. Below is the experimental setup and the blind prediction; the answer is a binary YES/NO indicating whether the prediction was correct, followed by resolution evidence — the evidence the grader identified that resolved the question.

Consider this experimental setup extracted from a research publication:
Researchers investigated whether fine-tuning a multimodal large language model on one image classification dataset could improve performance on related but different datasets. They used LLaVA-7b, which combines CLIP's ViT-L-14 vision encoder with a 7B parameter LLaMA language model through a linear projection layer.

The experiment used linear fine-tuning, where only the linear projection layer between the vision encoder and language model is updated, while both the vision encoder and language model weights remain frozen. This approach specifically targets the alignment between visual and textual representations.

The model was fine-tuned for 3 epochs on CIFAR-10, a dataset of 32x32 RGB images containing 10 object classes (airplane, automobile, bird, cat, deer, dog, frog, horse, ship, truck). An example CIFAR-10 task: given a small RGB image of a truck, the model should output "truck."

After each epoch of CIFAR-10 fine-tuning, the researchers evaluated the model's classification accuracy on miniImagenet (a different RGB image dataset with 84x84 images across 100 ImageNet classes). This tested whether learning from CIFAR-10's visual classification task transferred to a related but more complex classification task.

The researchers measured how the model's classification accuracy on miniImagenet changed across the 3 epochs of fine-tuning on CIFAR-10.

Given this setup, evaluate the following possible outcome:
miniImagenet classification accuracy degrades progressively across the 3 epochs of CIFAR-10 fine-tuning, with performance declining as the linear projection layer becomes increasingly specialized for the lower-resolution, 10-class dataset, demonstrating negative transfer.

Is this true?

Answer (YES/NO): NO